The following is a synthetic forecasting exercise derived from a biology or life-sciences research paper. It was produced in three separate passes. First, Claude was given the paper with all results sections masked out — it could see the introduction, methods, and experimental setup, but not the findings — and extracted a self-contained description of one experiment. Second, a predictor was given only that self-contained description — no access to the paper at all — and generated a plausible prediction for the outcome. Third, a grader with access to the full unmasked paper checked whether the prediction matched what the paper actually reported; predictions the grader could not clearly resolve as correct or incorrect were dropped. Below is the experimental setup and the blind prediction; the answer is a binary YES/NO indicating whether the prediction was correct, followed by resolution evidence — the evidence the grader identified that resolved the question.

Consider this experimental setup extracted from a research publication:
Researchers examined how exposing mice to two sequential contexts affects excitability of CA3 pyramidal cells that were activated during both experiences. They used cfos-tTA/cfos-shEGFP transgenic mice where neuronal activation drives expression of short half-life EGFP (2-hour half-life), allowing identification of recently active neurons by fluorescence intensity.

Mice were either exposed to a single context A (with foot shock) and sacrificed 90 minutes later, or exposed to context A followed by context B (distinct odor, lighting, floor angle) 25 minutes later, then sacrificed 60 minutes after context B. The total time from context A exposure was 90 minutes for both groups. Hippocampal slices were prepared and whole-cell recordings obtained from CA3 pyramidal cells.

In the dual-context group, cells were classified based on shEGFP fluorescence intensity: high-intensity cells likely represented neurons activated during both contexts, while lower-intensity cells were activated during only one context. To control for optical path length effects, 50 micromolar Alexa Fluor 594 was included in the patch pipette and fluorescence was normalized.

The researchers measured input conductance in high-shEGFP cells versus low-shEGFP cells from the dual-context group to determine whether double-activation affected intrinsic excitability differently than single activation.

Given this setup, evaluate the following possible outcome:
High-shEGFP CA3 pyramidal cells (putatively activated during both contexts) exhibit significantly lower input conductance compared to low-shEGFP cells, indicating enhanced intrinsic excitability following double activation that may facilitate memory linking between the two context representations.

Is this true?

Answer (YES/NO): NO